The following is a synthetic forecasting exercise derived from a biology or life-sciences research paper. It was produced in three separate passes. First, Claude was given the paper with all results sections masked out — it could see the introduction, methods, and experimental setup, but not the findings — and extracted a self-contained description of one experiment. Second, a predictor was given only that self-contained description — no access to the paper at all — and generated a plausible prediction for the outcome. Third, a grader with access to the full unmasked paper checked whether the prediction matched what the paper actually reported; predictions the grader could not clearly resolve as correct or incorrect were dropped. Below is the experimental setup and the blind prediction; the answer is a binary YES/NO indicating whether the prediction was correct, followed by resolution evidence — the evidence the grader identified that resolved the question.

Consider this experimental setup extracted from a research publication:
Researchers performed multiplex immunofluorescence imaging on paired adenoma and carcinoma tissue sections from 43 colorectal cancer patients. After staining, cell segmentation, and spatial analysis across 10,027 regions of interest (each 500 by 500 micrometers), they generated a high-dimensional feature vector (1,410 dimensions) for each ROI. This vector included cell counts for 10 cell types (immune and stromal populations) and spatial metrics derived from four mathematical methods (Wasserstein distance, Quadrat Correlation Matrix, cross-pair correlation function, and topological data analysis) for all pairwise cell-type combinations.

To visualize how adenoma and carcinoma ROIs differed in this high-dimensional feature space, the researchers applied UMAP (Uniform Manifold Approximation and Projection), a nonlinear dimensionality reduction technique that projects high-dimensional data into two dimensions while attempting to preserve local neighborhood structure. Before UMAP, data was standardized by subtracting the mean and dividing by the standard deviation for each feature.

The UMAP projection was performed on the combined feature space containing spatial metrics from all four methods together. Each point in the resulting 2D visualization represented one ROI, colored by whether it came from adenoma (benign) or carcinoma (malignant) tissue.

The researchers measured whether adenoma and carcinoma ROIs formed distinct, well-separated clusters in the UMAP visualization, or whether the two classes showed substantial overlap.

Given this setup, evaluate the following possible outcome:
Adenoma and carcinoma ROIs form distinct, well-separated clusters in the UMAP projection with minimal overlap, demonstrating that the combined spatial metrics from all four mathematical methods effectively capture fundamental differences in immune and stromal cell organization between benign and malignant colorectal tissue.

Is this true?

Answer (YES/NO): NO